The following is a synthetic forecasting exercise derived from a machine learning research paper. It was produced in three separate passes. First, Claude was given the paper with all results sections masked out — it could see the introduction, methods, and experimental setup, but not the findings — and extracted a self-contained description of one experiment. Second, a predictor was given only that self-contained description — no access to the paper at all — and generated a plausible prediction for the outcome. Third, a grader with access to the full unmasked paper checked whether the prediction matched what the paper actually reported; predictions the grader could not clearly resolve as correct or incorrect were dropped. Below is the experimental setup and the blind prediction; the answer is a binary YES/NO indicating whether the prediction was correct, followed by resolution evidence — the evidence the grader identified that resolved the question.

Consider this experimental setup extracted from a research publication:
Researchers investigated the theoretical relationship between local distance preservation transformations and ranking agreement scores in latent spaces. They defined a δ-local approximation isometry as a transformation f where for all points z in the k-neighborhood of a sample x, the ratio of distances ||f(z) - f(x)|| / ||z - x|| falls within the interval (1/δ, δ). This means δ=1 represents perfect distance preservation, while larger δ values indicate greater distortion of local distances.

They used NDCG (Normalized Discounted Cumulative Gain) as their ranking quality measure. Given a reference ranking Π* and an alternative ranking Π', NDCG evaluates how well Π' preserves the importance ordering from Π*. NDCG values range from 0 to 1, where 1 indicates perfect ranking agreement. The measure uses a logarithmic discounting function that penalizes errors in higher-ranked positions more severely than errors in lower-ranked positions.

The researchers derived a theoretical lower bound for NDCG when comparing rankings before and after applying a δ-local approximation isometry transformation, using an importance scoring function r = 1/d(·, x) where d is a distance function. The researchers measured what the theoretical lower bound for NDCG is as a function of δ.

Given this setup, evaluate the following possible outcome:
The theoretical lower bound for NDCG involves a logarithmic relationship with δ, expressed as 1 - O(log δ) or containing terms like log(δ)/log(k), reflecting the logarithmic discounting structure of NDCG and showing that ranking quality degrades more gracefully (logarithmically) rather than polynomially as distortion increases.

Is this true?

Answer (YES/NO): NO